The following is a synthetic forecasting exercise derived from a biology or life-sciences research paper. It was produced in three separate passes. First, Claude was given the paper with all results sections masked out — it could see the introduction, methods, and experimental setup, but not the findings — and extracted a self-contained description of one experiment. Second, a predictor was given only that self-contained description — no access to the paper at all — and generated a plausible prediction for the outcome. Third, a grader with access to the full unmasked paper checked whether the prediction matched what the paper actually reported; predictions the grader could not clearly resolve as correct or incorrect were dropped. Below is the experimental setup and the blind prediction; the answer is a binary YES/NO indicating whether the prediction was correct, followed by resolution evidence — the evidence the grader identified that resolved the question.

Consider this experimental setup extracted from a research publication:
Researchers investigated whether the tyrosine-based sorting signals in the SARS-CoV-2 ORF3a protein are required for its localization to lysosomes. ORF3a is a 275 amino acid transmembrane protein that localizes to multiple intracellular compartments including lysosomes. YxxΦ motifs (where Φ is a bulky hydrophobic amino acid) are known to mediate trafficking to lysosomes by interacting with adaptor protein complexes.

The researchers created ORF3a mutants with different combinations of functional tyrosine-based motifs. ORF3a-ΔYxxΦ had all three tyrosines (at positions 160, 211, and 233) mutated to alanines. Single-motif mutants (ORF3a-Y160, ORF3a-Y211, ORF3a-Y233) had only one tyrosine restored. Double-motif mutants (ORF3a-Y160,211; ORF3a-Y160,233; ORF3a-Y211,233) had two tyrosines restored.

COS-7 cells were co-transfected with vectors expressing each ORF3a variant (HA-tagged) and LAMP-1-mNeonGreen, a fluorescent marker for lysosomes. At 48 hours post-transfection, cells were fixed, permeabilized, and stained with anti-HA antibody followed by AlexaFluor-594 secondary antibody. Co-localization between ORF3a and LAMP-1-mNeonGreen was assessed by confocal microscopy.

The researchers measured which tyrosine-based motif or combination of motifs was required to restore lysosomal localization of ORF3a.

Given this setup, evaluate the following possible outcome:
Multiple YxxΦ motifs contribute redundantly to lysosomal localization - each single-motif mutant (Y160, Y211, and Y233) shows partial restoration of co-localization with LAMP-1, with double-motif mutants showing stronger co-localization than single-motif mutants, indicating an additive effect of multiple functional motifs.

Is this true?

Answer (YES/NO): NO